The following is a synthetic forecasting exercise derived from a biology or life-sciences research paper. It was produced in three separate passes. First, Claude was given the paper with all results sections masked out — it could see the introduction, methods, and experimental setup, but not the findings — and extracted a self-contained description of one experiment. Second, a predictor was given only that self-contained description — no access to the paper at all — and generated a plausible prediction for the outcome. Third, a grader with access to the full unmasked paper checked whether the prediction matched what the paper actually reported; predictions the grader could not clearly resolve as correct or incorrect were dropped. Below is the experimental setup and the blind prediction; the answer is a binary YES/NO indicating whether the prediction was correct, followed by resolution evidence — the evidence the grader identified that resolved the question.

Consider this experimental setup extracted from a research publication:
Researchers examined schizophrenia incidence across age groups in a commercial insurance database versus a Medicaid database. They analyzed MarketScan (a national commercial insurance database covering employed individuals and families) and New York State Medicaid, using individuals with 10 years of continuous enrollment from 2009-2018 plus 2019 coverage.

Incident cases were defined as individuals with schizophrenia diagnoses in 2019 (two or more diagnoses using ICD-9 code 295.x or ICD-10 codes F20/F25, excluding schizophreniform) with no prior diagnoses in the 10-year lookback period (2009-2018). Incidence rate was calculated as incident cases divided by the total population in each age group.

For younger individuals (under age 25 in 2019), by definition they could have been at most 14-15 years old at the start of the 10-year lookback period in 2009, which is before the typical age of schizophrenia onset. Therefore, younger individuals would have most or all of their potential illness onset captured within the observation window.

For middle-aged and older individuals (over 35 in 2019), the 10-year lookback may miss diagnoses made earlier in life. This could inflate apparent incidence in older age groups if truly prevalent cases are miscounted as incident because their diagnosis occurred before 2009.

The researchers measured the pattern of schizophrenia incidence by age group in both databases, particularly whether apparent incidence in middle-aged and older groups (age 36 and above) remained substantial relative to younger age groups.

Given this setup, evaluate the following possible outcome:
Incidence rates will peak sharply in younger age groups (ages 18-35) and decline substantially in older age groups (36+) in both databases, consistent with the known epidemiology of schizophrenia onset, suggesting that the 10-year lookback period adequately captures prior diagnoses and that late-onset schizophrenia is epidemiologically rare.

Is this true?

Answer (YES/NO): NO